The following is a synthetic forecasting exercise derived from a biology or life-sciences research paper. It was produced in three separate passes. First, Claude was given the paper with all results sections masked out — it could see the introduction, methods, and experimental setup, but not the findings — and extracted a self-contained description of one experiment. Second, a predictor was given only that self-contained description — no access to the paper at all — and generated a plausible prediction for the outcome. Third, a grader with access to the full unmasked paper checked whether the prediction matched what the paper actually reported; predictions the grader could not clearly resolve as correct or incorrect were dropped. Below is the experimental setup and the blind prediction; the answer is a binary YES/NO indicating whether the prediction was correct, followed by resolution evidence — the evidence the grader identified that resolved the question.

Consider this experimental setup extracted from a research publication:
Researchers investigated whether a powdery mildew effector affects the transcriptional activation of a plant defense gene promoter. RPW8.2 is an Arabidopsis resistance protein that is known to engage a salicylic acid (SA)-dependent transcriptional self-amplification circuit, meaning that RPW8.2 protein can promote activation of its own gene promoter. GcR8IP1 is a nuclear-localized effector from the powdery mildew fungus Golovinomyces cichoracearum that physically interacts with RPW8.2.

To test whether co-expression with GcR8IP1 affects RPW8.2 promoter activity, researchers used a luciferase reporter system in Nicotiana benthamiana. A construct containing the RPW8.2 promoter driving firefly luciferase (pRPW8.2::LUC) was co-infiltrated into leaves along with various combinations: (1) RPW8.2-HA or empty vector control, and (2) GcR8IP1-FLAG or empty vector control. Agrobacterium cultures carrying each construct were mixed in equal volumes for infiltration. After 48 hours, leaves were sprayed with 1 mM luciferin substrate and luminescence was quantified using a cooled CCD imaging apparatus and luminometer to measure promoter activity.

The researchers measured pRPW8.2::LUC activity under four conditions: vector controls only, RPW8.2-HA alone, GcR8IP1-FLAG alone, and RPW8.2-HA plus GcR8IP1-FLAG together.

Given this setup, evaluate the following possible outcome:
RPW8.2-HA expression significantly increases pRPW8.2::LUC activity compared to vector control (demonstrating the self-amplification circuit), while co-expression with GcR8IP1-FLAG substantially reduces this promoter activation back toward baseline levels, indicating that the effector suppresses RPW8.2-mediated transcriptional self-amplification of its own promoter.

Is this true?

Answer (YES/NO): NO